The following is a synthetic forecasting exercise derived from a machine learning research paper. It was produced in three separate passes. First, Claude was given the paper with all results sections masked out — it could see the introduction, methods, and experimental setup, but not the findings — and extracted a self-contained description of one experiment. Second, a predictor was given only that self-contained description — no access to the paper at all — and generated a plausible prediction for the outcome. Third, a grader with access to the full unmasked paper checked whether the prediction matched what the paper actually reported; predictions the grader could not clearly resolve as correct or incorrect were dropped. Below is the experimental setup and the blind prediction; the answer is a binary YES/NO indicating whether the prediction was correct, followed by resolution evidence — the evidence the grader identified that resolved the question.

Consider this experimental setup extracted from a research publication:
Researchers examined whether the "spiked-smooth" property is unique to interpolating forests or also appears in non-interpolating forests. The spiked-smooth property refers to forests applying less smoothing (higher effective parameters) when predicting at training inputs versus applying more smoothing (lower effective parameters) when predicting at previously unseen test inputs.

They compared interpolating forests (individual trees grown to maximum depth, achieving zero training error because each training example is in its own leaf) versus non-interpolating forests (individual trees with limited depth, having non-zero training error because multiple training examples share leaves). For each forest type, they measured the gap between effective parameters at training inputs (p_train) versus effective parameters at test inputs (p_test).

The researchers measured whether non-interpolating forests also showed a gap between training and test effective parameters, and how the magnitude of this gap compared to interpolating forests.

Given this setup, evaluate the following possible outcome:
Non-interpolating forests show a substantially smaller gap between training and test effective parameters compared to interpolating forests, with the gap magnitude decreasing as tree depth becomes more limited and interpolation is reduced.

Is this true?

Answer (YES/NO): YES